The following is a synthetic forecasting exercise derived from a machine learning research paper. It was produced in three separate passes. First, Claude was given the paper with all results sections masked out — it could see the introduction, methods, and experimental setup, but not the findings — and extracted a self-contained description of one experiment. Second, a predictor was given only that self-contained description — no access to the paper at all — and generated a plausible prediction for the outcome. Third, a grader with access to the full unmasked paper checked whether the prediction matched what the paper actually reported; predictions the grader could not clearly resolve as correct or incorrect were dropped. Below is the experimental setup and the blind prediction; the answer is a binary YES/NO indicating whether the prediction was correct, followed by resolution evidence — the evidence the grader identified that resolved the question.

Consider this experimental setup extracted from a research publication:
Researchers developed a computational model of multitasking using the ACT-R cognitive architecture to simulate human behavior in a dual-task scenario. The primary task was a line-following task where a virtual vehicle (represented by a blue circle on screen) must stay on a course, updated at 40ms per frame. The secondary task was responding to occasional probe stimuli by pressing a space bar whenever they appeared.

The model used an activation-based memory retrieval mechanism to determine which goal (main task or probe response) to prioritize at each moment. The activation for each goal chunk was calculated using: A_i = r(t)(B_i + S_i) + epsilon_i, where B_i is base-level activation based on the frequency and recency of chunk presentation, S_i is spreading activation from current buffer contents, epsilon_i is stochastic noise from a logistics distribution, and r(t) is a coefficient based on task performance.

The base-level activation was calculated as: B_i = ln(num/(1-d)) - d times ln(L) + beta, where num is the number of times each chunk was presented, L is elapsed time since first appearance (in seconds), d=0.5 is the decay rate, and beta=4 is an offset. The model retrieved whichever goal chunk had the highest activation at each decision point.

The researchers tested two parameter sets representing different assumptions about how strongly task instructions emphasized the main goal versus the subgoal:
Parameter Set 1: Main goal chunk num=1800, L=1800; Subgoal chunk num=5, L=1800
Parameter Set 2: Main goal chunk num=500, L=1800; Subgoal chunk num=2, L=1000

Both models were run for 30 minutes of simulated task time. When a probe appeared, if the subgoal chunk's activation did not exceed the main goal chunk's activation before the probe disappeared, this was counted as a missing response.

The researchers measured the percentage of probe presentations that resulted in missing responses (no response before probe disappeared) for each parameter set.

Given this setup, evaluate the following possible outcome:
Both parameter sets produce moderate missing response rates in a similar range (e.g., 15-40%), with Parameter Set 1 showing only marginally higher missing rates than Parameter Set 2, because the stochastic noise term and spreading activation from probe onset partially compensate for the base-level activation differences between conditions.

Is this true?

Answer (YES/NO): NO